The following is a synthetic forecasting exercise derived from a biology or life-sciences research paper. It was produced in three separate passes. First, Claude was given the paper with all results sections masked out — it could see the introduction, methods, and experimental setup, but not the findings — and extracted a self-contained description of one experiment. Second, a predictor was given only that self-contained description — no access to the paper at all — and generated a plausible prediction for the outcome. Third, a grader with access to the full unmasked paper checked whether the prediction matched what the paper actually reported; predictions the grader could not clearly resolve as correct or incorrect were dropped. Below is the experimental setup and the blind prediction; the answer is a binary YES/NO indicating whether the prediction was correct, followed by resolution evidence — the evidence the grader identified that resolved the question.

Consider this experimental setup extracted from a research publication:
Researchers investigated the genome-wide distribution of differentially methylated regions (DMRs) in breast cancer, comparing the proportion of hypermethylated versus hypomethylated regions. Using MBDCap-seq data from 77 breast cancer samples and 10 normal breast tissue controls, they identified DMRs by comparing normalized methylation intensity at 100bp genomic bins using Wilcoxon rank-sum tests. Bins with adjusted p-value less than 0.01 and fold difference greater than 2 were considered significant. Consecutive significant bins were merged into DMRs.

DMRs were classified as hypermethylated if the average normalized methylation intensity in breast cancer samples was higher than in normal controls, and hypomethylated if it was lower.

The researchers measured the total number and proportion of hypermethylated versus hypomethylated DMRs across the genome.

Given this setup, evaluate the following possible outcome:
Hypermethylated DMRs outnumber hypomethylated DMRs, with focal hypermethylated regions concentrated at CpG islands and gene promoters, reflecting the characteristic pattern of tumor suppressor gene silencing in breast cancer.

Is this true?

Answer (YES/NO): NO